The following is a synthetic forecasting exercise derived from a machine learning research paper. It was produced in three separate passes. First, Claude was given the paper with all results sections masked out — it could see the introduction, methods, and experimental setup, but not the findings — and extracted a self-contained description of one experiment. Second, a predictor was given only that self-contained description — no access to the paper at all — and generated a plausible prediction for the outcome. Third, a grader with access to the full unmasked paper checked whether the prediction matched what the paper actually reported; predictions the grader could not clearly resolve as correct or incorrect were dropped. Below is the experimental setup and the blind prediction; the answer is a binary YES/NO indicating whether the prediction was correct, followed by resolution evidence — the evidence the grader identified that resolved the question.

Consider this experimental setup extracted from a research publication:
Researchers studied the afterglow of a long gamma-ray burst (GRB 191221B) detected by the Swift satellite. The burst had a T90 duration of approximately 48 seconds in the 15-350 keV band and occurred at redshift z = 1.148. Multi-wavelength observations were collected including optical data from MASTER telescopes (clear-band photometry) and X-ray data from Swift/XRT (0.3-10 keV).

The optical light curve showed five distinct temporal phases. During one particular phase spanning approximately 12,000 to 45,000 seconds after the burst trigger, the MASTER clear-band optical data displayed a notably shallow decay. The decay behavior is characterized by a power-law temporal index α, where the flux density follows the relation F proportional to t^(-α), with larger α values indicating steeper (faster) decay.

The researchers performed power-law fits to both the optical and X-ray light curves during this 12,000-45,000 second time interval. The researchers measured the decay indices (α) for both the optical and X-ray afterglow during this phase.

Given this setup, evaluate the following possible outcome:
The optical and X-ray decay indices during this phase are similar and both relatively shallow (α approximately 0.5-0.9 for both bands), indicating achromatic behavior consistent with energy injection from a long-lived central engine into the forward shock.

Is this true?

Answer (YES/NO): NO